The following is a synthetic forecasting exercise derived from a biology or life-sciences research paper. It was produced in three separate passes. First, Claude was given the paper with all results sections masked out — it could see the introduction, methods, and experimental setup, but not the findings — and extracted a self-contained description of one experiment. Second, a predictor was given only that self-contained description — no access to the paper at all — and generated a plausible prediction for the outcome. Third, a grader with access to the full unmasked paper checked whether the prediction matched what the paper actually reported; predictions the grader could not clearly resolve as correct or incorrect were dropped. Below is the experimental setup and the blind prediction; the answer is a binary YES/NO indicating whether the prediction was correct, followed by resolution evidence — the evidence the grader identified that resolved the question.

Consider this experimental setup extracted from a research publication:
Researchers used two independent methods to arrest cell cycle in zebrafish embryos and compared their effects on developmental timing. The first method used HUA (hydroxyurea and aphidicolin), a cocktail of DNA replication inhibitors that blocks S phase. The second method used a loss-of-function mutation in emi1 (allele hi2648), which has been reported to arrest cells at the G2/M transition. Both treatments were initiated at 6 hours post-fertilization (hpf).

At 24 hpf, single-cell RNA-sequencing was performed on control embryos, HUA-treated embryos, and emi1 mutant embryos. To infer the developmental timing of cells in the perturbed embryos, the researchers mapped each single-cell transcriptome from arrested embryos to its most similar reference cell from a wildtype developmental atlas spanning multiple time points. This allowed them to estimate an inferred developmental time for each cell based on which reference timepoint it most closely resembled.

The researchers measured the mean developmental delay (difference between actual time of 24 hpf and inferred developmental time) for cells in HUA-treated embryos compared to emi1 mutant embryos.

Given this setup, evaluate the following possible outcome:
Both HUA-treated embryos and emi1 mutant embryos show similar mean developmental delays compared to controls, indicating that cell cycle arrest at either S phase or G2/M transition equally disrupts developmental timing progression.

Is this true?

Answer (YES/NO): NO